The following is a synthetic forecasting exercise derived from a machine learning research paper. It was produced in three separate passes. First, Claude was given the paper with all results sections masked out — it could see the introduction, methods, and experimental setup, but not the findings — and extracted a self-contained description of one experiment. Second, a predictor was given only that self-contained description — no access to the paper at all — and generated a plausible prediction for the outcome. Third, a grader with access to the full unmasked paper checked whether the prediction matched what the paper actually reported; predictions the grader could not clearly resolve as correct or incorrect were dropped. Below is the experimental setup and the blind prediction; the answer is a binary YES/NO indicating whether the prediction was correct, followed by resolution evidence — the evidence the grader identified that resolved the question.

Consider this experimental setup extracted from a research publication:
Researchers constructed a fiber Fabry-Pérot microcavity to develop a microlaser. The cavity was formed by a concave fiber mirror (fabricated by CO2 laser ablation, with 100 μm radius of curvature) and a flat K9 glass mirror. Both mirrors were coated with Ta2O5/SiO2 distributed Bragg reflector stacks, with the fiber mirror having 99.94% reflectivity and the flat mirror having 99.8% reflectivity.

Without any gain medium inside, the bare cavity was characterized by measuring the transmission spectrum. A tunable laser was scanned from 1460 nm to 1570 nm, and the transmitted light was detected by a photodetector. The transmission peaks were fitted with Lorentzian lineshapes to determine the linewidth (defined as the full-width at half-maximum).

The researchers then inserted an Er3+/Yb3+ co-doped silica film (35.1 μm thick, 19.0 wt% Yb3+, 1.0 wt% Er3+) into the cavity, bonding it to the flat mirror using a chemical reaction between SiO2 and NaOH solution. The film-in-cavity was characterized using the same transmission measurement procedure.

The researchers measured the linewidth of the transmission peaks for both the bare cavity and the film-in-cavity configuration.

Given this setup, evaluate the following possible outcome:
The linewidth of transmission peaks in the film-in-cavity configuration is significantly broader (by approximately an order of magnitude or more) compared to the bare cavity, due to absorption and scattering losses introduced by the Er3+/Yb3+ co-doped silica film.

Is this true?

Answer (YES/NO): NO